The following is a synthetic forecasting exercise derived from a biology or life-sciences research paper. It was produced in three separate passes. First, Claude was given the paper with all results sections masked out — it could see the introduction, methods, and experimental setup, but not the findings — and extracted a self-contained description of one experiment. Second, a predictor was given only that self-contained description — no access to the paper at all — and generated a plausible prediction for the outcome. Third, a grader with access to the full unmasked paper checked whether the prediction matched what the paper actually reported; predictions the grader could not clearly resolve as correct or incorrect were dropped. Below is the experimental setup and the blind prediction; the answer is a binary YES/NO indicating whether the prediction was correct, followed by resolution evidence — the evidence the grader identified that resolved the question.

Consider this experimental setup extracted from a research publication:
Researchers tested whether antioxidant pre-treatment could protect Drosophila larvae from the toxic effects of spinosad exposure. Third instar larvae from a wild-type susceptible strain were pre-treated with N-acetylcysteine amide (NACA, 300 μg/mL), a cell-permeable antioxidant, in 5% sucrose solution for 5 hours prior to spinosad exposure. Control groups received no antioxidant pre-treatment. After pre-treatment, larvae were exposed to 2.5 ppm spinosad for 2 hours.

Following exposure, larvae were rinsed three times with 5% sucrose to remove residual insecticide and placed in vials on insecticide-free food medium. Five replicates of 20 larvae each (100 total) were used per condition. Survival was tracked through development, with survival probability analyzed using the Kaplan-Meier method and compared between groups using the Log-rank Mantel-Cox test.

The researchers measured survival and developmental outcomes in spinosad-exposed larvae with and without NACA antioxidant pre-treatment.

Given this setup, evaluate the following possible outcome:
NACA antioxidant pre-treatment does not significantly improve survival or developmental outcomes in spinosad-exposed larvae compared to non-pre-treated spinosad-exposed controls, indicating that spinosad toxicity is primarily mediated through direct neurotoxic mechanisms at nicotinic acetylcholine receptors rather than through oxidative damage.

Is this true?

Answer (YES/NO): NO